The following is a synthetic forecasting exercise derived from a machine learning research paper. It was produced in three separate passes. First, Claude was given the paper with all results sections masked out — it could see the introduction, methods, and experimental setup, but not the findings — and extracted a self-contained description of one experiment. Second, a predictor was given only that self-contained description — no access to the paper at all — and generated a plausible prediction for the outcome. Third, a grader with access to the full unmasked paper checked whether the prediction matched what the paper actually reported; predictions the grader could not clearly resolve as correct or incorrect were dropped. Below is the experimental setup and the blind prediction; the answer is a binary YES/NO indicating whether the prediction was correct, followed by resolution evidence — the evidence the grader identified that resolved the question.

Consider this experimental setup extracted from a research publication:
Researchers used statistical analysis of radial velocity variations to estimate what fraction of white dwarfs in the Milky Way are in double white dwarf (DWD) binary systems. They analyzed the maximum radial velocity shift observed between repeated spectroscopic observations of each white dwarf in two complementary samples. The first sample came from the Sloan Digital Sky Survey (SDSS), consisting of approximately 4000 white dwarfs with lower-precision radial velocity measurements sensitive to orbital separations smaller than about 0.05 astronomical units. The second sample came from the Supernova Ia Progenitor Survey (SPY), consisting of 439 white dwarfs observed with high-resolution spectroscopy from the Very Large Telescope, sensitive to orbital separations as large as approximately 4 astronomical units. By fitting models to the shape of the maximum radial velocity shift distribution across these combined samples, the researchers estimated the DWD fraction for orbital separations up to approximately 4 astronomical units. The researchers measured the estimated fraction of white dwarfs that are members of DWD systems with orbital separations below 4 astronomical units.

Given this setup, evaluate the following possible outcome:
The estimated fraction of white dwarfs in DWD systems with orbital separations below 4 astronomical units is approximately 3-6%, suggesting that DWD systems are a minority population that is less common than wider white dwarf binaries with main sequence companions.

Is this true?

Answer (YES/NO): NO